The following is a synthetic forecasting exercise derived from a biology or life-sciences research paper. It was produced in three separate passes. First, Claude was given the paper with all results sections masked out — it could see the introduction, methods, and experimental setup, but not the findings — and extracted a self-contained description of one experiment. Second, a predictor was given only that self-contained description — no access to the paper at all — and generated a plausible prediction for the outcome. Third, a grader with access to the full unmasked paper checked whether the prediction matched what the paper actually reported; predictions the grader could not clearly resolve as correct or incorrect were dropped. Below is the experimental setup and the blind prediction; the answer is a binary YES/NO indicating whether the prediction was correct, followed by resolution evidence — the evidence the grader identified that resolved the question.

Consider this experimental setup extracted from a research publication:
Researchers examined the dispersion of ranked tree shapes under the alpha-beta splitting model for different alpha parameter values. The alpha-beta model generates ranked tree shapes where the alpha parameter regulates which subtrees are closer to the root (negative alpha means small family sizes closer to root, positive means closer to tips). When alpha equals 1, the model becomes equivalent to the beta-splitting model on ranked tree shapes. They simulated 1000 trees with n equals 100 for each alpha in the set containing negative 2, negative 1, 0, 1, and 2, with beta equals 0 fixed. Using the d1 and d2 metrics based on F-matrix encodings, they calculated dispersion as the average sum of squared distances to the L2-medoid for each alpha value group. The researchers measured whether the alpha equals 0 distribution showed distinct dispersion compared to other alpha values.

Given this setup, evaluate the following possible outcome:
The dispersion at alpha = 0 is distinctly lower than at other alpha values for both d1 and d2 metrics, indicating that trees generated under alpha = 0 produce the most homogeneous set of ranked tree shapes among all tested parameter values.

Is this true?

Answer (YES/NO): NO